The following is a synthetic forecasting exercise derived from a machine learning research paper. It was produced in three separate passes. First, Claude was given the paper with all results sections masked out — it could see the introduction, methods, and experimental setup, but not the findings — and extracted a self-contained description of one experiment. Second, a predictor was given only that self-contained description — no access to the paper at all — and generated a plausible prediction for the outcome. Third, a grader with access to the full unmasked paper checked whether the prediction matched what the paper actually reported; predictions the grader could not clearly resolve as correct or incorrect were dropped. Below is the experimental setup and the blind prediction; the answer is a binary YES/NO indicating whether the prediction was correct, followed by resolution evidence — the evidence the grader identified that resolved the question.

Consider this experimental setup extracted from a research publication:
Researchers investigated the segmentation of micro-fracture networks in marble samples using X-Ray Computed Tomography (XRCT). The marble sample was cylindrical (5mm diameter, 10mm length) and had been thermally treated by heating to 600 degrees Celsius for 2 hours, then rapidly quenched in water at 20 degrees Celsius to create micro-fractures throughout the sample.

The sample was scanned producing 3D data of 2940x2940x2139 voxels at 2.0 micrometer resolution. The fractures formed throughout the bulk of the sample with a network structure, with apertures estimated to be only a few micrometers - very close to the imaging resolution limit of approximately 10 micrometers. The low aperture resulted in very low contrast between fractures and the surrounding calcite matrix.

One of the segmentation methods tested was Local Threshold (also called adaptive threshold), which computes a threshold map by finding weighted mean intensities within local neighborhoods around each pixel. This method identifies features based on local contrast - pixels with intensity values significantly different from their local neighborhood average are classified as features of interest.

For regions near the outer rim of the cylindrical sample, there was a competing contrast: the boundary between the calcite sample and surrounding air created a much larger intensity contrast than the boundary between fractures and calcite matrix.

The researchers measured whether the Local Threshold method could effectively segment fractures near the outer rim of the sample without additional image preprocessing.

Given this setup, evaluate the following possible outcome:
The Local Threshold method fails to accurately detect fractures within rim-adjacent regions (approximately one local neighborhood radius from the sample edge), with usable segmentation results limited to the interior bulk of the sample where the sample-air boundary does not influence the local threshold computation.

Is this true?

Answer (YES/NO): YES